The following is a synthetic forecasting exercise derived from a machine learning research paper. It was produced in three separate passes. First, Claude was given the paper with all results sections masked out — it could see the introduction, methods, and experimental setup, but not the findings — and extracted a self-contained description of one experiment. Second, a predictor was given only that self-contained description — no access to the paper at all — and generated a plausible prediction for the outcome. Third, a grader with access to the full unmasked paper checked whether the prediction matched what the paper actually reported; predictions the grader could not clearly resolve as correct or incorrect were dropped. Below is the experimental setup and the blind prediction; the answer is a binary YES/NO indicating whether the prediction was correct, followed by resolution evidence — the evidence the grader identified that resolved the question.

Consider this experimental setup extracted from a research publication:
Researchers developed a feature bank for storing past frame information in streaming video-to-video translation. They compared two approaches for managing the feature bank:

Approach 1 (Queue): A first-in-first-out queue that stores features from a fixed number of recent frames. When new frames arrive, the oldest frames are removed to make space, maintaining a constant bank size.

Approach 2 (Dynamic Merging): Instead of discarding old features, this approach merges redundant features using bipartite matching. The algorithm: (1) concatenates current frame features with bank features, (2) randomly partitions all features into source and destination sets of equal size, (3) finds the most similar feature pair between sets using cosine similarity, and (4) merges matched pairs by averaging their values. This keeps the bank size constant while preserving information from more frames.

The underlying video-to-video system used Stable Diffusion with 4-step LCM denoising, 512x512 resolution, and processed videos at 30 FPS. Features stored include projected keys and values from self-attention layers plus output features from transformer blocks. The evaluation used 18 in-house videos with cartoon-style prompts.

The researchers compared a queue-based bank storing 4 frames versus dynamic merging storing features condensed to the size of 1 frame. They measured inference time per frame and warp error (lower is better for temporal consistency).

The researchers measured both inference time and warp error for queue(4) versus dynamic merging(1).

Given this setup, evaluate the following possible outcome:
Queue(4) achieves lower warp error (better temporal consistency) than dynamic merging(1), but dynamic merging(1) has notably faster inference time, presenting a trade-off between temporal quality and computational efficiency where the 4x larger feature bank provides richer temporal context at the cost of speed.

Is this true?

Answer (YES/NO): YES